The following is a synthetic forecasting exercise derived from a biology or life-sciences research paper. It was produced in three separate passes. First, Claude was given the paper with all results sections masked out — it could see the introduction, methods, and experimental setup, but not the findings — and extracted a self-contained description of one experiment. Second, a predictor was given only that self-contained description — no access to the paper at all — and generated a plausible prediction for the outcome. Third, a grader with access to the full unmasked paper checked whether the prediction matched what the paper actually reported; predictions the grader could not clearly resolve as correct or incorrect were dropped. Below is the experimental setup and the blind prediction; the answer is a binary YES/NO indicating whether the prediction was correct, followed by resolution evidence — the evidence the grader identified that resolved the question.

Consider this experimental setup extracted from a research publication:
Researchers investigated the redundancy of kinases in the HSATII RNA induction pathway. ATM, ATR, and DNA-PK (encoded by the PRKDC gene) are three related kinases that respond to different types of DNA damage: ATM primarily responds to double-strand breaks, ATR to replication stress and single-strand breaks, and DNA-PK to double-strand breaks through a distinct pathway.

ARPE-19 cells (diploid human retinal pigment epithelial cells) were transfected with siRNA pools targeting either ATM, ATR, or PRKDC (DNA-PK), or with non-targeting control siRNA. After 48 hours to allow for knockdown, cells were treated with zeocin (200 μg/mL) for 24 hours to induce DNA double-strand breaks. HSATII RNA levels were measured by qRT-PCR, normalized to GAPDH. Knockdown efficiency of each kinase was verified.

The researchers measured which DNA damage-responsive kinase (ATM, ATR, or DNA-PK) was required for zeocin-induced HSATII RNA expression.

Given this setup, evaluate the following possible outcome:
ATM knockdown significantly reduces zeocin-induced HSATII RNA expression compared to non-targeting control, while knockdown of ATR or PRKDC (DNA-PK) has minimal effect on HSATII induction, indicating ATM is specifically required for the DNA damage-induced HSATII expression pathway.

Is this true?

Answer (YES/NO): YES